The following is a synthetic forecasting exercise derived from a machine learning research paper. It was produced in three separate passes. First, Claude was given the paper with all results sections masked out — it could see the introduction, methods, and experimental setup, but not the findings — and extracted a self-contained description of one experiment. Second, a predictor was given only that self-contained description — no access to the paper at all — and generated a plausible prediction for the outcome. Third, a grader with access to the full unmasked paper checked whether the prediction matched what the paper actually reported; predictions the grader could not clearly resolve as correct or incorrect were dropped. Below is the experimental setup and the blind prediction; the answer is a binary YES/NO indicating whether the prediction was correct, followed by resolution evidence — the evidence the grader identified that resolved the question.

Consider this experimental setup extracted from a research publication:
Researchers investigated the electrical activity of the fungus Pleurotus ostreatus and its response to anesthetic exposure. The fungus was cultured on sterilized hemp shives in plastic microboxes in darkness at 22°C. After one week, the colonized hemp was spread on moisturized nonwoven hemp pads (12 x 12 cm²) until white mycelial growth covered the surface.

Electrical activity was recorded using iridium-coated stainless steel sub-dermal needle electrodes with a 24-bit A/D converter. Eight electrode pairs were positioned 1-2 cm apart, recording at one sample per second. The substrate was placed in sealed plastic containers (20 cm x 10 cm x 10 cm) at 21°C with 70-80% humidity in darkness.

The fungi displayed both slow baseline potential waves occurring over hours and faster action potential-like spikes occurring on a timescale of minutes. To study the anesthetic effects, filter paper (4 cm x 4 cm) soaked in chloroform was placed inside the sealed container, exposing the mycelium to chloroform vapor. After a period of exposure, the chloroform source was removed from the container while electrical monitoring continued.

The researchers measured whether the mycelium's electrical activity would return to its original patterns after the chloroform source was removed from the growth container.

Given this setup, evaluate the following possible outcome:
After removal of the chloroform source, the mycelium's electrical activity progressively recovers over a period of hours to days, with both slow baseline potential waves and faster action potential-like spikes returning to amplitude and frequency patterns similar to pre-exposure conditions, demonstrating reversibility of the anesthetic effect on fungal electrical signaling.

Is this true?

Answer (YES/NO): NO